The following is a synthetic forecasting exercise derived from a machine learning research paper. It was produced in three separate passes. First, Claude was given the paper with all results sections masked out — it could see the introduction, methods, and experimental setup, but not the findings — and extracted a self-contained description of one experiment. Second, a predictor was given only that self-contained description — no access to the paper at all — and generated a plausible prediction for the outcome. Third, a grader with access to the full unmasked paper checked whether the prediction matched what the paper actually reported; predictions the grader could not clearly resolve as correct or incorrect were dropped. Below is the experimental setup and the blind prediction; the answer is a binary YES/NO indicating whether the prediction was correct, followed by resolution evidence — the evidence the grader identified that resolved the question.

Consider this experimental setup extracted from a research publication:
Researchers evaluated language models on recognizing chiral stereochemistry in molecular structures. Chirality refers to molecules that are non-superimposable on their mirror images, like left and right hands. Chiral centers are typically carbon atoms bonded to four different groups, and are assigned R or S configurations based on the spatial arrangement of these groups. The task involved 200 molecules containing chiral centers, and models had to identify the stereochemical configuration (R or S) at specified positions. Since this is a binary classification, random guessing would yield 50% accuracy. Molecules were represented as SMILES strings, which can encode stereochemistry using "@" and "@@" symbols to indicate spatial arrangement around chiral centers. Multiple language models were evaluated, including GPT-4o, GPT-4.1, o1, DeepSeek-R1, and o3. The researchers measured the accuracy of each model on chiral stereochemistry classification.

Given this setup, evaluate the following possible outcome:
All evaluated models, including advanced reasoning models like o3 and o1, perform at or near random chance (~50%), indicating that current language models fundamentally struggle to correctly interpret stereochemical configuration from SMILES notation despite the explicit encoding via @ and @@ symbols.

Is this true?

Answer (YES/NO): YES